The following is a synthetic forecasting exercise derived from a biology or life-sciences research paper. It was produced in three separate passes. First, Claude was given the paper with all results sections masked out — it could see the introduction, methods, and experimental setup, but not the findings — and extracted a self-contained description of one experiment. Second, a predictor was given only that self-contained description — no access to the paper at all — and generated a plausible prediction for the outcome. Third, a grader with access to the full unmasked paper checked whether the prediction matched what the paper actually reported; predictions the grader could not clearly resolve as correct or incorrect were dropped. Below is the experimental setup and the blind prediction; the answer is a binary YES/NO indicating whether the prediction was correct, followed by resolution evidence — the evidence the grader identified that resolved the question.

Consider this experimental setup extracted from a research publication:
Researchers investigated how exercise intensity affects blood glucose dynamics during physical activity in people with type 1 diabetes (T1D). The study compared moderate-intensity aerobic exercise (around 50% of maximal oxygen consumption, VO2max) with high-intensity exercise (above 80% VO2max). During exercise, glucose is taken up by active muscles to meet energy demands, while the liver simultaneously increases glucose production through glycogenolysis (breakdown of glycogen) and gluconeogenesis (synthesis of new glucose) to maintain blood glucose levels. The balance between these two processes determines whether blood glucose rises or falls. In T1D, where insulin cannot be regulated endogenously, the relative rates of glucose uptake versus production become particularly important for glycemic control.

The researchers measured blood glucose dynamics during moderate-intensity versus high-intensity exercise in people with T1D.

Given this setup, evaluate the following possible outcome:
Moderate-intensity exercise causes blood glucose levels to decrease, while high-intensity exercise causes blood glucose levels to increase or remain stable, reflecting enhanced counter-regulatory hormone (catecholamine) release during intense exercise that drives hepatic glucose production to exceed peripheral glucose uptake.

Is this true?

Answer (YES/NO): YES